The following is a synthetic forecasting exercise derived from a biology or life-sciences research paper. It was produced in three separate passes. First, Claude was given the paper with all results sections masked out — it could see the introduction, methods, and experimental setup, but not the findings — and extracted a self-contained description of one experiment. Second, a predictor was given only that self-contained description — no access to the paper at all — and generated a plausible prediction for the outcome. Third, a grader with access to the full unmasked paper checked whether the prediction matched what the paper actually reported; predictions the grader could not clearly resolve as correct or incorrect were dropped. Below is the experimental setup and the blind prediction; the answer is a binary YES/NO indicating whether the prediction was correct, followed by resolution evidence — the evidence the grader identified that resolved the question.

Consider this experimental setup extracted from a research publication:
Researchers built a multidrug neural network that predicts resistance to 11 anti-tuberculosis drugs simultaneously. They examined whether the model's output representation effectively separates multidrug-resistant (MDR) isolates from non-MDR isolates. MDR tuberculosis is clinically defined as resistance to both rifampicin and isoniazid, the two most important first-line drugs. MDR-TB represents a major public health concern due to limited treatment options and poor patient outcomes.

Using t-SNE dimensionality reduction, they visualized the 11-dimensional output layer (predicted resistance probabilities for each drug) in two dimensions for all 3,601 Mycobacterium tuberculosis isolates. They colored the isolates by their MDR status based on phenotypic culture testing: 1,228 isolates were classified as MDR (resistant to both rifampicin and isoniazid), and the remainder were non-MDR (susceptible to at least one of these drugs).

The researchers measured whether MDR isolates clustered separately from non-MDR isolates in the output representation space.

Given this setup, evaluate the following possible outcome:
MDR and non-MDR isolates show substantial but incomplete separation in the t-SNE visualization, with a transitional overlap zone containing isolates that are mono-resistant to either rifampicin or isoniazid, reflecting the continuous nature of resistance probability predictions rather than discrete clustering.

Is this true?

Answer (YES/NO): NO